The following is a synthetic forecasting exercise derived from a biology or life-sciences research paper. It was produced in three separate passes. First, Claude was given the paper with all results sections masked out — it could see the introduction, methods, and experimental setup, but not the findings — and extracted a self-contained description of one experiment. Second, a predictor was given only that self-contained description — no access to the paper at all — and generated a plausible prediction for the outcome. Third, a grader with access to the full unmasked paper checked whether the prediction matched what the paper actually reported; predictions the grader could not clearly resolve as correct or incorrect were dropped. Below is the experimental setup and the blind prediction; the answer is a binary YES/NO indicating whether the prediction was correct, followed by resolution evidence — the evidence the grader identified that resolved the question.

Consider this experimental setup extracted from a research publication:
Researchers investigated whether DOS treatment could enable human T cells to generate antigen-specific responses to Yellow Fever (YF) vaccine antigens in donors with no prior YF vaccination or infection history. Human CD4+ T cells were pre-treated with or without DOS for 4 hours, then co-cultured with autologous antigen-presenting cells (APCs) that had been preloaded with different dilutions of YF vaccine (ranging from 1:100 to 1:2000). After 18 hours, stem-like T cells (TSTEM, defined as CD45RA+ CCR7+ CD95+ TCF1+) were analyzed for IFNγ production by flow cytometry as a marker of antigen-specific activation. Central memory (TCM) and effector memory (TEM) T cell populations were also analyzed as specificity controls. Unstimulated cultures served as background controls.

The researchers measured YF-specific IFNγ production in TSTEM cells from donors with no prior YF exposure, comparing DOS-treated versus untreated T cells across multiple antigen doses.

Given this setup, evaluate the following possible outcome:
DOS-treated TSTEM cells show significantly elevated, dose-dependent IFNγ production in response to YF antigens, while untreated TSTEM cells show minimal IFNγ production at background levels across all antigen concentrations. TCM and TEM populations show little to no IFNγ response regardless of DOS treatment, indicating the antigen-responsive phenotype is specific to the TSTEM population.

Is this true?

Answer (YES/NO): NO